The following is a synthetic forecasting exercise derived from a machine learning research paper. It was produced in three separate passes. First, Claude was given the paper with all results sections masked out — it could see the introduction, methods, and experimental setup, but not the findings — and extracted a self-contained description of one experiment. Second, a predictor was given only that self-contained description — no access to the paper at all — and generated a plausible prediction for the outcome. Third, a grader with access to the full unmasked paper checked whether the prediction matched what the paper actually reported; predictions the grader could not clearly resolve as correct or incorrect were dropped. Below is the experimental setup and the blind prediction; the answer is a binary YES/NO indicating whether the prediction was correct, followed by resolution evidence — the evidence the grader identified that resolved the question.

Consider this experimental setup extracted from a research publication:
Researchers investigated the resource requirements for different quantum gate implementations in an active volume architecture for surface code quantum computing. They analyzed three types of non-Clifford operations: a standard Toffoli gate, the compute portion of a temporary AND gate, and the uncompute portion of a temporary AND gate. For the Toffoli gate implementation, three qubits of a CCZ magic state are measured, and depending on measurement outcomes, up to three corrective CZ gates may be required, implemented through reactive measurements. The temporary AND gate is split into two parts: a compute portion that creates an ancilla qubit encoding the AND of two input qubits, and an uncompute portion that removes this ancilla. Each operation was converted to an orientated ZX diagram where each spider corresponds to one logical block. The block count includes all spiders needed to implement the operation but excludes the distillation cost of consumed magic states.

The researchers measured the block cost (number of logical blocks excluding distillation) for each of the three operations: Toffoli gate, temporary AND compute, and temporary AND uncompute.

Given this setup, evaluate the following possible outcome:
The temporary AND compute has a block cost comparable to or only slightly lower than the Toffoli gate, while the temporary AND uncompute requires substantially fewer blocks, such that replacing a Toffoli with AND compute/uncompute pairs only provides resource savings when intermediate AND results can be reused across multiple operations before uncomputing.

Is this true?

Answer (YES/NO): YES